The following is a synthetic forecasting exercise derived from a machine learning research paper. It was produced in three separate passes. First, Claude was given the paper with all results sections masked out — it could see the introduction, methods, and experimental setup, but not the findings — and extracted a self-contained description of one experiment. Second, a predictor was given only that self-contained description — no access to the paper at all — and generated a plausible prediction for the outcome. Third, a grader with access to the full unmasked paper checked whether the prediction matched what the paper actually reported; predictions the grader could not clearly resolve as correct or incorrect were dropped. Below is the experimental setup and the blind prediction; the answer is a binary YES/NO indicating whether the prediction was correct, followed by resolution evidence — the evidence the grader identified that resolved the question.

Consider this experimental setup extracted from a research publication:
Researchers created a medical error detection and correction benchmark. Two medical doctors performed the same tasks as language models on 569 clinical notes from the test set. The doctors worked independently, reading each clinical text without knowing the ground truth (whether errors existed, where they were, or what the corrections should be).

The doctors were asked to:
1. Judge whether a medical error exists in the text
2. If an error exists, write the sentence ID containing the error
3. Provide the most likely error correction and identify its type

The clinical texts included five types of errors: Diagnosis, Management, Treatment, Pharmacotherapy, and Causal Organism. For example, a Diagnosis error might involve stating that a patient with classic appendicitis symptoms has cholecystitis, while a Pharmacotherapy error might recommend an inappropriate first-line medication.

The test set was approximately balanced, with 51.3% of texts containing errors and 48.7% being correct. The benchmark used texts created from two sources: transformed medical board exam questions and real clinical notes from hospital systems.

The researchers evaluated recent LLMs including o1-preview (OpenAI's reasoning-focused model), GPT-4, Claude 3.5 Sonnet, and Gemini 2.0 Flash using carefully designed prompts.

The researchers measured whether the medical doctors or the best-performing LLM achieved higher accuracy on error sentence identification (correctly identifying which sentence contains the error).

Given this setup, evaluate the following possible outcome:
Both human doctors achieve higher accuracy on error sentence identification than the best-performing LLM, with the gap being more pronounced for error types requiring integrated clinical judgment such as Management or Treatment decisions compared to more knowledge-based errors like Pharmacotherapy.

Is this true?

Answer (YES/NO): NO